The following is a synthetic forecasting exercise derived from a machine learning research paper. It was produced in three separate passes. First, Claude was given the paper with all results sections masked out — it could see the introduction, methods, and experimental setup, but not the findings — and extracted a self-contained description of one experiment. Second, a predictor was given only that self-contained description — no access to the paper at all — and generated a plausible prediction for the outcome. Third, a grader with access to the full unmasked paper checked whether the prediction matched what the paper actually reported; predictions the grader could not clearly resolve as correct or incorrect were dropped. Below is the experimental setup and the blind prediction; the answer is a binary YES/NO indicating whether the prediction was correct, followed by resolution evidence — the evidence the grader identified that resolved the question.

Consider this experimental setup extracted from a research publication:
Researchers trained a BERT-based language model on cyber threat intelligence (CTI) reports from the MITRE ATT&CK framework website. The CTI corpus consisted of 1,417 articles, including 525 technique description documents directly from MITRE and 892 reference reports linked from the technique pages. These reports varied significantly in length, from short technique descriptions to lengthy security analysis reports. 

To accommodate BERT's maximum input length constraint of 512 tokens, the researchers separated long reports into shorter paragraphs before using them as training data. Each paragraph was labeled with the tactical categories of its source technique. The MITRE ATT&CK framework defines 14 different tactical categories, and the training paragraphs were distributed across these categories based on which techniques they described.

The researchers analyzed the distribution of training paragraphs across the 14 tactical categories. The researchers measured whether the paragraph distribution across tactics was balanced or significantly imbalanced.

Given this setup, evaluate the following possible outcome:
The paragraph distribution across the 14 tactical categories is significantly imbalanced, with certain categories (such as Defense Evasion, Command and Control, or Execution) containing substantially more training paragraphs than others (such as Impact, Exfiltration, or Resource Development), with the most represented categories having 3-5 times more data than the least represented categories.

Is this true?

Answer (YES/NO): NO